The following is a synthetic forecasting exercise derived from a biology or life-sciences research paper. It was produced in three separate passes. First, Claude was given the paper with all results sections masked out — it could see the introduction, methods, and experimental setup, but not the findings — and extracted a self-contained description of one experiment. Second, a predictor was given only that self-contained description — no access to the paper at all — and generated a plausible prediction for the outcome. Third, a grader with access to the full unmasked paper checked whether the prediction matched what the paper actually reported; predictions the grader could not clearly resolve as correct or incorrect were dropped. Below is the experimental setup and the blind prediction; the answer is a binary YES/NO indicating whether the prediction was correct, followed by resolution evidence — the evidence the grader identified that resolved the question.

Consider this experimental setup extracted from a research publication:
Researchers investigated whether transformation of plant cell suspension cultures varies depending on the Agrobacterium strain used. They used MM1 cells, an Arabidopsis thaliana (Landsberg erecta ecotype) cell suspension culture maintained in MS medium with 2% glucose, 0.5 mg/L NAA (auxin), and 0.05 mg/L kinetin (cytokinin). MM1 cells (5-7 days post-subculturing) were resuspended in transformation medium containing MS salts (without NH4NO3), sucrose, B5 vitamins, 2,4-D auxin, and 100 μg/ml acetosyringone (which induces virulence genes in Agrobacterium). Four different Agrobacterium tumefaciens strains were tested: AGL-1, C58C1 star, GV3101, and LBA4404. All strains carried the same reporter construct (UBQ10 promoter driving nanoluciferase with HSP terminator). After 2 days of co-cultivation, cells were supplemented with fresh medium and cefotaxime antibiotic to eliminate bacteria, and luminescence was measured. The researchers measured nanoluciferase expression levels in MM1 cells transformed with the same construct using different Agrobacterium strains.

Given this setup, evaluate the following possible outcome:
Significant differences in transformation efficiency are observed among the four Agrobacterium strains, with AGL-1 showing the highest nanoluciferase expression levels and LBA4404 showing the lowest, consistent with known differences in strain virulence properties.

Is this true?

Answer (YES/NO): NO